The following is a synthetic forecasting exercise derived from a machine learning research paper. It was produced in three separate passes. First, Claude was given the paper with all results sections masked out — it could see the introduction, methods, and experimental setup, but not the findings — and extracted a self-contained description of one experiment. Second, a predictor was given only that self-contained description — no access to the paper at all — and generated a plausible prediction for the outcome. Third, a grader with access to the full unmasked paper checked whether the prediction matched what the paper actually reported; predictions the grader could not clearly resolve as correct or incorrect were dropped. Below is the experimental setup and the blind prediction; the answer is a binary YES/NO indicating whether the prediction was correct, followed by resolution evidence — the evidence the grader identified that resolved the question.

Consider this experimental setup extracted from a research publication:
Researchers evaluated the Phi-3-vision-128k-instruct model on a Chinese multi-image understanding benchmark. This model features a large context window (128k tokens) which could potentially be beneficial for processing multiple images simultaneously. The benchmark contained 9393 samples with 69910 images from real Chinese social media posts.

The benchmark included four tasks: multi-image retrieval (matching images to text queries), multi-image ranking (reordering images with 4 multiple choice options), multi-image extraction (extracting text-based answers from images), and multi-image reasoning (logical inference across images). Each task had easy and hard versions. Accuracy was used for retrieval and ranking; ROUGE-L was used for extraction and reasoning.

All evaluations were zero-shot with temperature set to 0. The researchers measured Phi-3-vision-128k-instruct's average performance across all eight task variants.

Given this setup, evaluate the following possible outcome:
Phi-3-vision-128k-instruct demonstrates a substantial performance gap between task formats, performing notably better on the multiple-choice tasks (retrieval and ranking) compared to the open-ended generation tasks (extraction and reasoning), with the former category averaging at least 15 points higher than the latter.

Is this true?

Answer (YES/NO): NO